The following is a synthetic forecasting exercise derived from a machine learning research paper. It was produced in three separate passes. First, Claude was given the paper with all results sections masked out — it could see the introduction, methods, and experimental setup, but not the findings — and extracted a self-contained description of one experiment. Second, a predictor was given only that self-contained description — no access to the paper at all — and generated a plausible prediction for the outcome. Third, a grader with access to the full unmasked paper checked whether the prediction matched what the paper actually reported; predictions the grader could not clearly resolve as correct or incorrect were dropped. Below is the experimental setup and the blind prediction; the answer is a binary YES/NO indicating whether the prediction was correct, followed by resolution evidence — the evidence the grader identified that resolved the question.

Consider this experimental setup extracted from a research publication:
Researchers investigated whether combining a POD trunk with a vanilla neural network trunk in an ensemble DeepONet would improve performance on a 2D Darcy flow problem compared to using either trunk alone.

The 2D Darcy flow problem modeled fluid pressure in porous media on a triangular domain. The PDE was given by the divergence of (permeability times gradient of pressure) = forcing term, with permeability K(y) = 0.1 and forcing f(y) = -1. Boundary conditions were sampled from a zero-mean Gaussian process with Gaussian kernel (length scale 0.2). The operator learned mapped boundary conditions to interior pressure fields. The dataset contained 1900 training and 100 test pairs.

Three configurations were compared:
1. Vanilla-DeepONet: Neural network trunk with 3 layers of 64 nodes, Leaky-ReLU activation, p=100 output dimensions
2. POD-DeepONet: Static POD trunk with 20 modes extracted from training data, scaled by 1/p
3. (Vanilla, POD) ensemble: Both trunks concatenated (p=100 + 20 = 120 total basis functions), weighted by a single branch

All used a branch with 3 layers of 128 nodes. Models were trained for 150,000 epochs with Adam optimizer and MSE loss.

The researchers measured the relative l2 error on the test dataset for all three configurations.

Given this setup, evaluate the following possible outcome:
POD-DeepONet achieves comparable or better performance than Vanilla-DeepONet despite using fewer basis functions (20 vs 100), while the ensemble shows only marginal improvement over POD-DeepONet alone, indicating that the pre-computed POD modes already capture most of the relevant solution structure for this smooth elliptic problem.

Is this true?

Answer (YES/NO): NO